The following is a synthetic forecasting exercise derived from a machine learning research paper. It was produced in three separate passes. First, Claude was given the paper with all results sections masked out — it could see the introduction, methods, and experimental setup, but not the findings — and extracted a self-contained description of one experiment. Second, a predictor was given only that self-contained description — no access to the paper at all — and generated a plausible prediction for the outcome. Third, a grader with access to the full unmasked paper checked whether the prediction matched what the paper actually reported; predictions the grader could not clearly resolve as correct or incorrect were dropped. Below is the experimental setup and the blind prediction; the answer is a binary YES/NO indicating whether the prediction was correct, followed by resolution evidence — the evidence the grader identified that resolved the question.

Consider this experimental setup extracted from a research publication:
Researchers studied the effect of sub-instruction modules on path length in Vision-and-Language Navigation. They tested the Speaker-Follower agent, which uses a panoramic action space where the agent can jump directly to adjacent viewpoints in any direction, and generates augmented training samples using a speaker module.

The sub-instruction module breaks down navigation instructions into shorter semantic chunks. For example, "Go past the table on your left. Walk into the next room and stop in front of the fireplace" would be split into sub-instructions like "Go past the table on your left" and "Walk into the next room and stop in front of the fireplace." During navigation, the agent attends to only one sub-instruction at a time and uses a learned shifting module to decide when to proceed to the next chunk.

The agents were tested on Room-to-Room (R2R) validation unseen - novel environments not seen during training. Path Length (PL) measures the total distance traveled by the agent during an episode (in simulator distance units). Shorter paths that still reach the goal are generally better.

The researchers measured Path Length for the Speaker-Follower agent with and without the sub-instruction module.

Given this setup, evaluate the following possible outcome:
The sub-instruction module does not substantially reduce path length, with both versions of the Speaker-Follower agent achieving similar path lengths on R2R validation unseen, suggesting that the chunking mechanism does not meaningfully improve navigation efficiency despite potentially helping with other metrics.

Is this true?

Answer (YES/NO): NO